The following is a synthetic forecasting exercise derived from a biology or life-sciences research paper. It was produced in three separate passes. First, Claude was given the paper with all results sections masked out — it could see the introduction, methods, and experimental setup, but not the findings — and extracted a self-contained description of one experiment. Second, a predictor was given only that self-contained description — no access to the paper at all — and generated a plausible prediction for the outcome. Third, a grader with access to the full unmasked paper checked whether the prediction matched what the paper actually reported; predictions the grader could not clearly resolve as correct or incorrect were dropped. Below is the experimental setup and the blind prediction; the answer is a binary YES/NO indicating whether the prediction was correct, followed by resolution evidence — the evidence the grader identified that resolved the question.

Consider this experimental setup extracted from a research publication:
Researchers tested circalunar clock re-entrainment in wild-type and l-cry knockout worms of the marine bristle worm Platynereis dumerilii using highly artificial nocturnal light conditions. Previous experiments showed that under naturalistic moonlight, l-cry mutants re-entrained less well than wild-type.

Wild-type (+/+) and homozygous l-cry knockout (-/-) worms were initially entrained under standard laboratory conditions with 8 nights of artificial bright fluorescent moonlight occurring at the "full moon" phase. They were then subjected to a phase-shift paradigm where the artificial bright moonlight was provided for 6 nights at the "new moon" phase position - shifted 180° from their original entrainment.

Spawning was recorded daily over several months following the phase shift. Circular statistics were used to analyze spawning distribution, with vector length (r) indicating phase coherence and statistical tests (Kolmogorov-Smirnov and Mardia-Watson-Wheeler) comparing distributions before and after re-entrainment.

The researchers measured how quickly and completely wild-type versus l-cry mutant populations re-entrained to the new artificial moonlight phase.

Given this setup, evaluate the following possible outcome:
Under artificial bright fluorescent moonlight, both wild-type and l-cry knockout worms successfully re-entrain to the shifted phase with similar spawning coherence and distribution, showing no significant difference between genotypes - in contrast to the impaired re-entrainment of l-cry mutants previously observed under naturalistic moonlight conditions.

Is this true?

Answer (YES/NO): NO